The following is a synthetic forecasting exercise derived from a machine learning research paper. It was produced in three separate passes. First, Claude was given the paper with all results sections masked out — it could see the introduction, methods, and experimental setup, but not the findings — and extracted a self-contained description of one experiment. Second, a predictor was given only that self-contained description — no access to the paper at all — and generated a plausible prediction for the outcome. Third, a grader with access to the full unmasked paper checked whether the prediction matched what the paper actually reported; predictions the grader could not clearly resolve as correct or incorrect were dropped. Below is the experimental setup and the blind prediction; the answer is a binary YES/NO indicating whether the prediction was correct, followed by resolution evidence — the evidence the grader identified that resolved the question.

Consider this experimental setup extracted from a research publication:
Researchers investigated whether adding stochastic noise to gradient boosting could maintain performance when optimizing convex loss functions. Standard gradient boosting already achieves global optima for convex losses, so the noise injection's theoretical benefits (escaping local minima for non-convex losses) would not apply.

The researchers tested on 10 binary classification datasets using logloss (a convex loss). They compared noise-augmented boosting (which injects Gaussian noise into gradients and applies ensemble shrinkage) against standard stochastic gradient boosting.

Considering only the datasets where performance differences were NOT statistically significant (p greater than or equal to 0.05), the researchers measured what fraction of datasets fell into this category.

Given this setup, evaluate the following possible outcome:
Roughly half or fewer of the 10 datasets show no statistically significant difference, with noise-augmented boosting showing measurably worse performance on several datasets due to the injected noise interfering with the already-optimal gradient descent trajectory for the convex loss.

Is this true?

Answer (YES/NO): NO